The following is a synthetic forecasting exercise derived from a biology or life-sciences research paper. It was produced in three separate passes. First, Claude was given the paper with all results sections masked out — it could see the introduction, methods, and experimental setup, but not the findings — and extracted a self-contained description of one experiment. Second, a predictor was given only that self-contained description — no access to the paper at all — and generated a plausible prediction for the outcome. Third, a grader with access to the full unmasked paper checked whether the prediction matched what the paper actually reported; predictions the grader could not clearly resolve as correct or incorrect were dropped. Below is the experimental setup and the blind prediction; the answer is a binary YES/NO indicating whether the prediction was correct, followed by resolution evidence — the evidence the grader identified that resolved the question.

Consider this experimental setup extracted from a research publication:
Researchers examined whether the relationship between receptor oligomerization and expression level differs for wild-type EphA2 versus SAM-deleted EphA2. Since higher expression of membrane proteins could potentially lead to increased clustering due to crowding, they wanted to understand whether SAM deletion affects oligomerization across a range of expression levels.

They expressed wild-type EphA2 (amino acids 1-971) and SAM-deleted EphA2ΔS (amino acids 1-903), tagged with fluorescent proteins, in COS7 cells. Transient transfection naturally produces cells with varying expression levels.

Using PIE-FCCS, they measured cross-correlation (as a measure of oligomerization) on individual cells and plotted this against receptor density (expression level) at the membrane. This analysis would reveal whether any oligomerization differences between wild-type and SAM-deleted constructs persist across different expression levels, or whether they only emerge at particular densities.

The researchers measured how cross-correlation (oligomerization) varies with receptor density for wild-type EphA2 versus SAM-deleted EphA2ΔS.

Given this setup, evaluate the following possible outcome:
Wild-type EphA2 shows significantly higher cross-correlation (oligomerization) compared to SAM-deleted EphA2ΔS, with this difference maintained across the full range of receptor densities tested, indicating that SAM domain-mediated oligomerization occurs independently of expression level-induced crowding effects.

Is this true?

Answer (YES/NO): NO